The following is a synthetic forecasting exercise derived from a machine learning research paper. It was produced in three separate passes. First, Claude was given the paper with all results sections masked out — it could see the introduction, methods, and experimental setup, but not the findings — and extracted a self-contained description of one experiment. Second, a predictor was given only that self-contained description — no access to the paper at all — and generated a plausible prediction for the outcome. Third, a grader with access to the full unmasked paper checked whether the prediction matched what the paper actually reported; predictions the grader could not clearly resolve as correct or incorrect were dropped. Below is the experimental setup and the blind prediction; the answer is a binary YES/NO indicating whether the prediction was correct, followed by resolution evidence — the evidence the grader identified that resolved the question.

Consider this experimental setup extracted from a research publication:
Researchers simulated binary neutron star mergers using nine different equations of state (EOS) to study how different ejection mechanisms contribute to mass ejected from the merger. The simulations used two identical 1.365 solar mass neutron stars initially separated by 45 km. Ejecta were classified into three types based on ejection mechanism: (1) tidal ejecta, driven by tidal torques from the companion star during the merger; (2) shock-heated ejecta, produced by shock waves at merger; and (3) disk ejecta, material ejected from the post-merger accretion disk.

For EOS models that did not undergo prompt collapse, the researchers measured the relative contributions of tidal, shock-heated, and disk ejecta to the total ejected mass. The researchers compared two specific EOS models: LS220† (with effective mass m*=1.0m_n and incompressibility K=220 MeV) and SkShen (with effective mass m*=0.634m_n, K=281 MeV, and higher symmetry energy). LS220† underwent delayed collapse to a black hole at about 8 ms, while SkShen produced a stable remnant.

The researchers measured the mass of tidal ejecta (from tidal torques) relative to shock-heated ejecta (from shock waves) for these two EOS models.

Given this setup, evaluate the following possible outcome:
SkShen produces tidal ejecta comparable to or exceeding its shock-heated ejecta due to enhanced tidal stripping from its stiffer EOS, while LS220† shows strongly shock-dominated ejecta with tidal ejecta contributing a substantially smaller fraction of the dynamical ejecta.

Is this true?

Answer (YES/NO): NO